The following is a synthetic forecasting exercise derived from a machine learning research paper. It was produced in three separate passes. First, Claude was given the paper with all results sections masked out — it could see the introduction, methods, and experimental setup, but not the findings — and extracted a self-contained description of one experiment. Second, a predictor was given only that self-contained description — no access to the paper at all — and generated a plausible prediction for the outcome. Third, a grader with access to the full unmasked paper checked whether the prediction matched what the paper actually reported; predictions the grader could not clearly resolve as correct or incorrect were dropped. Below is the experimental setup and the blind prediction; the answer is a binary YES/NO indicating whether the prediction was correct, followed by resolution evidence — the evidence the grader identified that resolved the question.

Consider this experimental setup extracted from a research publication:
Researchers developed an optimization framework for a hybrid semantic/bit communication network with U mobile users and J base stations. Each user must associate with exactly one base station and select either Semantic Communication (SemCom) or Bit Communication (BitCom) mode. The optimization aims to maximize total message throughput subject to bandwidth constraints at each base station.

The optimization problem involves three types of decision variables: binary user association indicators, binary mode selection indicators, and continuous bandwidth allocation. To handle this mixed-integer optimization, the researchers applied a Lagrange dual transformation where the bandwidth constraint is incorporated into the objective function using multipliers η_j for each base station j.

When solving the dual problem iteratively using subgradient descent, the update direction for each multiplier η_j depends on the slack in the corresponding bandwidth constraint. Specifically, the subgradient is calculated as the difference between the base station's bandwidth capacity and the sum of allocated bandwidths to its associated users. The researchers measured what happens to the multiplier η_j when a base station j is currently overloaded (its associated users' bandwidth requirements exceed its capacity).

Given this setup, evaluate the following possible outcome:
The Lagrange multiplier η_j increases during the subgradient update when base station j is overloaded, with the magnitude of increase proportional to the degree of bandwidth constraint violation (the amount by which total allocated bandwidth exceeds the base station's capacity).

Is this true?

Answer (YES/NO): YES